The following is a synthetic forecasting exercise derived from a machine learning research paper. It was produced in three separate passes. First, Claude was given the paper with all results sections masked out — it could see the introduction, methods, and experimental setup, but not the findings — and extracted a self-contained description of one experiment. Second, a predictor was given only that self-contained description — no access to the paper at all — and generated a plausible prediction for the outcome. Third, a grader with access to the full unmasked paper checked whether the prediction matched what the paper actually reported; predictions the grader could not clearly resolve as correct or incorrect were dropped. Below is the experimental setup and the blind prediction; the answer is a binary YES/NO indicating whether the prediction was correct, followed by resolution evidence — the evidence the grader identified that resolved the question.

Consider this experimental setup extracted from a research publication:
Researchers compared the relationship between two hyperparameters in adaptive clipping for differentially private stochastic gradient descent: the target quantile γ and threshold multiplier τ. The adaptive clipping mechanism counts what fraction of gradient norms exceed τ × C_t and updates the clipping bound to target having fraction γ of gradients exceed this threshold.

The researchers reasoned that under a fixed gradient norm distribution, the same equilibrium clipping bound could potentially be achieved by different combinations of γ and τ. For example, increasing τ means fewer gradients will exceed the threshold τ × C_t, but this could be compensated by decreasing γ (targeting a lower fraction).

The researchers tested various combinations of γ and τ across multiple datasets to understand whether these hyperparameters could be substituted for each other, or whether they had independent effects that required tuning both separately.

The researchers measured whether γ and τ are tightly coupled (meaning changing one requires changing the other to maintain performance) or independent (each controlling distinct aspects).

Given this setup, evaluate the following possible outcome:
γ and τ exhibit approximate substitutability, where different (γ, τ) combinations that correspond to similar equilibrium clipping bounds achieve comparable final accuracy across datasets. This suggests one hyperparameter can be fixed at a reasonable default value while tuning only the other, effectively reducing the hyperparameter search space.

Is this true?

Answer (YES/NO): NO